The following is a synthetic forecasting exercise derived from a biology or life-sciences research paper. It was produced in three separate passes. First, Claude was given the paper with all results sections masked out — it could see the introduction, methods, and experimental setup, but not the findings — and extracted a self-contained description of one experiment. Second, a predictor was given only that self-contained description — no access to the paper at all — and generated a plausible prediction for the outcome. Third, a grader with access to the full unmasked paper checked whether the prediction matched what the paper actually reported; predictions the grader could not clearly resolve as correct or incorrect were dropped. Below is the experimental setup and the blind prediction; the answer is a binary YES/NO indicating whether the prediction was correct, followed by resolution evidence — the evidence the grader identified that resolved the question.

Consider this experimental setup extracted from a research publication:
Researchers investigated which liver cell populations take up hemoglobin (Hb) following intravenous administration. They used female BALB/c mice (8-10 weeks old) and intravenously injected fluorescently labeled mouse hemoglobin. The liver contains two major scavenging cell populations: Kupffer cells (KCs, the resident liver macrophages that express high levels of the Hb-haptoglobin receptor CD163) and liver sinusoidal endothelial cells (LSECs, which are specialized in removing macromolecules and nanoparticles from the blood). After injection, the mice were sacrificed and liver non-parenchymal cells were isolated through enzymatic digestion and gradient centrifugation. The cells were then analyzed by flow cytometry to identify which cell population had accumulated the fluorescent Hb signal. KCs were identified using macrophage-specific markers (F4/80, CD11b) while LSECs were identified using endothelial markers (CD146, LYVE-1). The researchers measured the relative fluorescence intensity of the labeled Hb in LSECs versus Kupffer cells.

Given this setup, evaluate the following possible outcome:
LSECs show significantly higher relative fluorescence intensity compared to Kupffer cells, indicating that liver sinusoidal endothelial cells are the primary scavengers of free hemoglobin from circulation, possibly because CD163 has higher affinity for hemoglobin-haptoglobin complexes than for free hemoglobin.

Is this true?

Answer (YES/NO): YES